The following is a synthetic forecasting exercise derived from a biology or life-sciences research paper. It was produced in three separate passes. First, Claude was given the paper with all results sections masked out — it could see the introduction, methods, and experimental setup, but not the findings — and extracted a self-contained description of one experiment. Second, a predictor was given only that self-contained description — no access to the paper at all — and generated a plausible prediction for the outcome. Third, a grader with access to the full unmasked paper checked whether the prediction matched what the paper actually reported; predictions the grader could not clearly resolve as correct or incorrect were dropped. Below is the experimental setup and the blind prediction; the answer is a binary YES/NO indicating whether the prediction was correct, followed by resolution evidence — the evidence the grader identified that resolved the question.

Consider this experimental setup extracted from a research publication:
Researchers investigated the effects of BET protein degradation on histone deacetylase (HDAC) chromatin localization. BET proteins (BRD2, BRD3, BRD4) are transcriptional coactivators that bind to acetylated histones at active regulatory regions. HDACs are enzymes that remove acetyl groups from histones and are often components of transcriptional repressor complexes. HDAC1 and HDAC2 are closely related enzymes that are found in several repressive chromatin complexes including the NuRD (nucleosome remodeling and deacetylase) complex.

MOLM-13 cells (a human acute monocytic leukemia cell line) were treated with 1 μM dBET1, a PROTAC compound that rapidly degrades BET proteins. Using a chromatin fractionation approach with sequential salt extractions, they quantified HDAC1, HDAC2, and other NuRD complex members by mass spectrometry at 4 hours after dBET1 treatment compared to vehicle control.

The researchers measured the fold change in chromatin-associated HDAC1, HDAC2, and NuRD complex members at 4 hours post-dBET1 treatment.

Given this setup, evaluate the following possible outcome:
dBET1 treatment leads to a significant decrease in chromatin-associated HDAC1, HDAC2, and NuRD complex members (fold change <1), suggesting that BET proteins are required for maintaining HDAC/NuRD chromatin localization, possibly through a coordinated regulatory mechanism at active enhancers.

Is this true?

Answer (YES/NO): NO